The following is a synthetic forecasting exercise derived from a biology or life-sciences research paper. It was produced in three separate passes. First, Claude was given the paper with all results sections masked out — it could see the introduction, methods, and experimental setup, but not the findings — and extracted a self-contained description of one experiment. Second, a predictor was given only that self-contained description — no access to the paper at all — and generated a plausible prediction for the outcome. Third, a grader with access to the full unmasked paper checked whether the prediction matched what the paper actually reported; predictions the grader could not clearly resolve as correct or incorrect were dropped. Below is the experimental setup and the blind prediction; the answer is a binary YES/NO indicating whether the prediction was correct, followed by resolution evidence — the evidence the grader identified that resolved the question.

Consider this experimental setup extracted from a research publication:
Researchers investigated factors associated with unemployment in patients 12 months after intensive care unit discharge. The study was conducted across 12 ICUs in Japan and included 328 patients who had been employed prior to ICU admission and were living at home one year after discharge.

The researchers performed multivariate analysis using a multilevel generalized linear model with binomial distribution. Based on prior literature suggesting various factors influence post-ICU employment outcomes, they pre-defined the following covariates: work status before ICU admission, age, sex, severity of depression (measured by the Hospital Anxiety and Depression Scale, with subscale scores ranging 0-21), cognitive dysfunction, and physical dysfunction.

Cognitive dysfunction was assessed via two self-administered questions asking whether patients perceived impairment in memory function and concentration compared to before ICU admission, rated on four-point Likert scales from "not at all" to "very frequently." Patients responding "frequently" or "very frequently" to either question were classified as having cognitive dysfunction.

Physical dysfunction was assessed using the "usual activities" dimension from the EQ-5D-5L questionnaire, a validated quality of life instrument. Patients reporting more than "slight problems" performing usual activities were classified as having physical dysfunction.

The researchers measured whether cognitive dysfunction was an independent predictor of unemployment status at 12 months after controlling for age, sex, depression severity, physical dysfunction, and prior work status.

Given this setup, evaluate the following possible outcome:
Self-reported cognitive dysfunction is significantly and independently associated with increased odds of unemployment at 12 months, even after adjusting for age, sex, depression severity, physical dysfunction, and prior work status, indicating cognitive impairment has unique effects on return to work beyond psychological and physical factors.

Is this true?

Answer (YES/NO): NO